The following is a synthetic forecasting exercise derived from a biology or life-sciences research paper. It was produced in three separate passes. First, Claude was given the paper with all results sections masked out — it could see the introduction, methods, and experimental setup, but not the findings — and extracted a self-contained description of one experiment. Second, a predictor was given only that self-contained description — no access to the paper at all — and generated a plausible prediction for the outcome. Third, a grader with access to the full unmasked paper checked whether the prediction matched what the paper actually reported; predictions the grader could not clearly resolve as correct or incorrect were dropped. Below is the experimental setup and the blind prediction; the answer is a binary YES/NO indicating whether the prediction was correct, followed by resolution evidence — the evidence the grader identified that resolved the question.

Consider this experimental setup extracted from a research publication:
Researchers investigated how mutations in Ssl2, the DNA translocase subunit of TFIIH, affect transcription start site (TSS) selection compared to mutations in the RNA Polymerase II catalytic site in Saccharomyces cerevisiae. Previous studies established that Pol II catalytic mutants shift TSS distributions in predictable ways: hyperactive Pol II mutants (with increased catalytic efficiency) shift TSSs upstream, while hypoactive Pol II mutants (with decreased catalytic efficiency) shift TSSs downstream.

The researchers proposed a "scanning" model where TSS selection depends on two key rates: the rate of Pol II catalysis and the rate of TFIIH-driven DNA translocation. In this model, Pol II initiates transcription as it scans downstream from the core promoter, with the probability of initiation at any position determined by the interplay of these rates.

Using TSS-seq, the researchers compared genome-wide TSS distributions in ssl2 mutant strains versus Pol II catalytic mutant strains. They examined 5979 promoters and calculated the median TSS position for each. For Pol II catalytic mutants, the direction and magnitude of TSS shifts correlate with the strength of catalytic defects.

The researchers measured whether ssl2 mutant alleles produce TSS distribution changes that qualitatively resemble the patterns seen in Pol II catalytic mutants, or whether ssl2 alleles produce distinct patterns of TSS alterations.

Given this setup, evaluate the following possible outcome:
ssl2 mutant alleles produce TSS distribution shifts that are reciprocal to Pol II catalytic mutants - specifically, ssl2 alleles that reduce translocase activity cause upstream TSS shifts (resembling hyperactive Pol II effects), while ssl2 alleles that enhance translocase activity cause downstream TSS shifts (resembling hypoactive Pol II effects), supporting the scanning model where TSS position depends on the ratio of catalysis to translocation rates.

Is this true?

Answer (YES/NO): NO